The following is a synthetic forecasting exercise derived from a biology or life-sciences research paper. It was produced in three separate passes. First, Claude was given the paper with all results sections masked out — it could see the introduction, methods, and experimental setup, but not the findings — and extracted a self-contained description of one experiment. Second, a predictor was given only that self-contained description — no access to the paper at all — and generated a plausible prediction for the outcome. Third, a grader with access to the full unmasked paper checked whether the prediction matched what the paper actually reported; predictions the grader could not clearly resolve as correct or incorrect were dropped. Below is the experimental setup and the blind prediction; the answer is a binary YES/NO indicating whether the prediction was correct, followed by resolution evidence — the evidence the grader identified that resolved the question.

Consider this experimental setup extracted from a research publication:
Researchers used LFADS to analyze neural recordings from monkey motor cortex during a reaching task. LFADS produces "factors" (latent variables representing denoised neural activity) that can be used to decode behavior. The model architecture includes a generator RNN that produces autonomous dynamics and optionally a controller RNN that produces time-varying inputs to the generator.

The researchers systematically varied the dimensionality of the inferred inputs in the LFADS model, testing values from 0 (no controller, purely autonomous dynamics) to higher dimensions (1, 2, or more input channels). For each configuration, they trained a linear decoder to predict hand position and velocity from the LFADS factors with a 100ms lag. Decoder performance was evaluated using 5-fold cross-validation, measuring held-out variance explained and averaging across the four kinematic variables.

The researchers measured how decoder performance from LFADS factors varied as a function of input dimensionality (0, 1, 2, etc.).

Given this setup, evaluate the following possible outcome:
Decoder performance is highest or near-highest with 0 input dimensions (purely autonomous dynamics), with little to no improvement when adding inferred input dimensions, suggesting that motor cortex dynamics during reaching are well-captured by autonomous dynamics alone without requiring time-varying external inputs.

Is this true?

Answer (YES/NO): NO